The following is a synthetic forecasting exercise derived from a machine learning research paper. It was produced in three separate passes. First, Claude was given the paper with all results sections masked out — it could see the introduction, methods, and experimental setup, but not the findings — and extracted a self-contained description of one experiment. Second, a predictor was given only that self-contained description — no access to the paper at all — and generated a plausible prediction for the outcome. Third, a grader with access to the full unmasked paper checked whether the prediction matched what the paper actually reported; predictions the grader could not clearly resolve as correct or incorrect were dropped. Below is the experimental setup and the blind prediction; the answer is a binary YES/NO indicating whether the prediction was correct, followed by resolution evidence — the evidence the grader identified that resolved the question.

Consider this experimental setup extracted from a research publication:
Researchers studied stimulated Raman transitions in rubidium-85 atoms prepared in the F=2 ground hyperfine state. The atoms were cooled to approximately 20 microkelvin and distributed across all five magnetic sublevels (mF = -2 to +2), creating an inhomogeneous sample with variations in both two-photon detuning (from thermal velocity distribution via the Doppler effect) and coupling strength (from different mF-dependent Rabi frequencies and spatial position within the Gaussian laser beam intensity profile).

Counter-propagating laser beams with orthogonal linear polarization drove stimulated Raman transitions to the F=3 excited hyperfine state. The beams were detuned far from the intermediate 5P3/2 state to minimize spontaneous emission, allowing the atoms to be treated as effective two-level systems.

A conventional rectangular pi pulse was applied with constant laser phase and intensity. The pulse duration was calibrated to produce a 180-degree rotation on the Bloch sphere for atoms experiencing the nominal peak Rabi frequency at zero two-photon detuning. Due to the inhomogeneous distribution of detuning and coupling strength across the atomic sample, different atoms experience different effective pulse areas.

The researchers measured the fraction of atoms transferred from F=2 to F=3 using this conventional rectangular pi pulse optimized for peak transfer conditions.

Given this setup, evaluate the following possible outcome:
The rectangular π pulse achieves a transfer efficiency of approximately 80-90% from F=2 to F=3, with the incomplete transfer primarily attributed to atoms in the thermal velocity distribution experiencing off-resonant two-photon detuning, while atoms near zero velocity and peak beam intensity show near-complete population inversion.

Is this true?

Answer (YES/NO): NO